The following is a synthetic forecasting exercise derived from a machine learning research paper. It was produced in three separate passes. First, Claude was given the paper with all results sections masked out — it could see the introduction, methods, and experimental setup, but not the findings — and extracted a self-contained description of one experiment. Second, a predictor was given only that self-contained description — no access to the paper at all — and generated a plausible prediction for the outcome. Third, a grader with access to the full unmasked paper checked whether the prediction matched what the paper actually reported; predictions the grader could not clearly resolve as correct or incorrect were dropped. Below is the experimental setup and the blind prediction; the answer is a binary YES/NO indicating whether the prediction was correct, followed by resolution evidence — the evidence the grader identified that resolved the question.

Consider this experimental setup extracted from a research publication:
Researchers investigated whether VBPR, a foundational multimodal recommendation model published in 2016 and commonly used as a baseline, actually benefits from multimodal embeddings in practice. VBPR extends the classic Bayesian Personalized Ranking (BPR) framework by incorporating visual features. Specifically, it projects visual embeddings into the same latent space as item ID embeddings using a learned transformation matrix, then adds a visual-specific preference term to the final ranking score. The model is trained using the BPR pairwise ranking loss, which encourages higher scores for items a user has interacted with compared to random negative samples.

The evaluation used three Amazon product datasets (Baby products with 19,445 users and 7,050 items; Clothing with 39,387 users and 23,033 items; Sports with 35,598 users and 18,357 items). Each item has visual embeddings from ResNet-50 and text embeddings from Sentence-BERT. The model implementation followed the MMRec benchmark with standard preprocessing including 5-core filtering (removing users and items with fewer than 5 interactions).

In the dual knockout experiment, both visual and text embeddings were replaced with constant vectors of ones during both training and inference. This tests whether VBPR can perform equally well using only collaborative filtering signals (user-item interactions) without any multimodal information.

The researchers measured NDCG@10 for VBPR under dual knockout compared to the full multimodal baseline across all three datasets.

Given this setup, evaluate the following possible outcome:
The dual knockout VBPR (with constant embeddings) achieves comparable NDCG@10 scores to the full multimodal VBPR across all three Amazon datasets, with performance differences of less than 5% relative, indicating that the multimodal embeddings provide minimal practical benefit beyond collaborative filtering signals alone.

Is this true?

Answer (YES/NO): NO